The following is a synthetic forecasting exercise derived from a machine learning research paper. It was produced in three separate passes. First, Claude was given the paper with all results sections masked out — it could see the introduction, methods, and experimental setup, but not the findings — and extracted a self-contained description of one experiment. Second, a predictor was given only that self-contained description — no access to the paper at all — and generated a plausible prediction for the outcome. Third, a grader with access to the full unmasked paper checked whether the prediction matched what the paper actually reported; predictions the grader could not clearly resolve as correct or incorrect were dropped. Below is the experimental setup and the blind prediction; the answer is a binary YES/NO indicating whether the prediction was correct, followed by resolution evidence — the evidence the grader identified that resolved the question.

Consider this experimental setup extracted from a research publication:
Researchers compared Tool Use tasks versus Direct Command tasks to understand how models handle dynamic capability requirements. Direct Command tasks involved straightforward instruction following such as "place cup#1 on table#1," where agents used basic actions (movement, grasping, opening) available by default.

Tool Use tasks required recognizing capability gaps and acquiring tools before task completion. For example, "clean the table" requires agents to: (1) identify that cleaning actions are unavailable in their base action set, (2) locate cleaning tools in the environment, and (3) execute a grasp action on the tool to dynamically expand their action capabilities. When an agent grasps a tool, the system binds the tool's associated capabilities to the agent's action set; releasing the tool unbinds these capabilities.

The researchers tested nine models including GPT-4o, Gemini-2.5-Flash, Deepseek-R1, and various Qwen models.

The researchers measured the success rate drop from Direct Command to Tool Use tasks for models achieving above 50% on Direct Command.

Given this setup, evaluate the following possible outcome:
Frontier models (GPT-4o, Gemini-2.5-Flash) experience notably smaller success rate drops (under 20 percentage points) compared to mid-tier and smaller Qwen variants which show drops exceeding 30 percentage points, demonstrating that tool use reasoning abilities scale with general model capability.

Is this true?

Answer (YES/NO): NO